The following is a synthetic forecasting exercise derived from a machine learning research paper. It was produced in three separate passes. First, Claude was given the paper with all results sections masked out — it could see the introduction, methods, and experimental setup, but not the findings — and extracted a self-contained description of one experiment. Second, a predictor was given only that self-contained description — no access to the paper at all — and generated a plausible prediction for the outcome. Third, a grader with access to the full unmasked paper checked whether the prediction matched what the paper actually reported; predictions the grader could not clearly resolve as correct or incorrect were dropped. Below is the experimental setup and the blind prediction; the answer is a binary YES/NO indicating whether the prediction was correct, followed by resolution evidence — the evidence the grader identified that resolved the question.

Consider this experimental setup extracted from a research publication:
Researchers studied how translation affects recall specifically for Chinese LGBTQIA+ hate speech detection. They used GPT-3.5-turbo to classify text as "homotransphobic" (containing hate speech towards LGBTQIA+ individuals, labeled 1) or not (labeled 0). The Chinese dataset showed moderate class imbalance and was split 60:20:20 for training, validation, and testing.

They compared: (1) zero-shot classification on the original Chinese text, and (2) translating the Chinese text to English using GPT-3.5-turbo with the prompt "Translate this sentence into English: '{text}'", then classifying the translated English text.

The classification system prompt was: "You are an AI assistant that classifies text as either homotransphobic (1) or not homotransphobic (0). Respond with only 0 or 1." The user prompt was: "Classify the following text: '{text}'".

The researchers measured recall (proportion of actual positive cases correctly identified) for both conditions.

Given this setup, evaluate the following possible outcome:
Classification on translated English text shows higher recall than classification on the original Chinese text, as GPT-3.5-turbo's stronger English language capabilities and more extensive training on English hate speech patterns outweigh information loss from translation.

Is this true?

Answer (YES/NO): NO